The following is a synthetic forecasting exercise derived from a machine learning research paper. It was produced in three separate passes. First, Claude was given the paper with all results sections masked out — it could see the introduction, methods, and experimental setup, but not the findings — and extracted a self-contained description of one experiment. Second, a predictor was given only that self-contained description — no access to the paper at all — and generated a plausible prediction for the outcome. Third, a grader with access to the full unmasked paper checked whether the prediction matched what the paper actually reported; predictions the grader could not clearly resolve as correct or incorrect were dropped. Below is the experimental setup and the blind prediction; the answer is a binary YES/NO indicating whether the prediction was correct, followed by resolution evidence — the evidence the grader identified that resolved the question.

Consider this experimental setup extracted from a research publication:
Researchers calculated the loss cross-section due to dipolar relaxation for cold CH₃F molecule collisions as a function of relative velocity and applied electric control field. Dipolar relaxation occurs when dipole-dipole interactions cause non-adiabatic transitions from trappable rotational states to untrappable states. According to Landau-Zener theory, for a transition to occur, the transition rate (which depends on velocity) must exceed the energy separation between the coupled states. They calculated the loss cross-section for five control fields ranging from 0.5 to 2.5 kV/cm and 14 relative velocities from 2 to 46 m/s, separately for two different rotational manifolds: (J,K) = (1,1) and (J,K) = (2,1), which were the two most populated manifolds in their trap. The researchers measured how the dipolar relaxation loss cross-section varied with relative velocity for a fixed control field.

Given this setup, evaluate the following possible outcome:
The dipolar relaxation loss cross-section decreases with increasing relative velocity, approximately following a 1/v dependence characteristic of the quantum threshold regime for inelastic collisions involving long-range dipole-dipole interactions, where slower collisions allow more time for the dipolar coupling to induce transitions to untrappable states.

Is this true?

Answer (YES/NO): NO